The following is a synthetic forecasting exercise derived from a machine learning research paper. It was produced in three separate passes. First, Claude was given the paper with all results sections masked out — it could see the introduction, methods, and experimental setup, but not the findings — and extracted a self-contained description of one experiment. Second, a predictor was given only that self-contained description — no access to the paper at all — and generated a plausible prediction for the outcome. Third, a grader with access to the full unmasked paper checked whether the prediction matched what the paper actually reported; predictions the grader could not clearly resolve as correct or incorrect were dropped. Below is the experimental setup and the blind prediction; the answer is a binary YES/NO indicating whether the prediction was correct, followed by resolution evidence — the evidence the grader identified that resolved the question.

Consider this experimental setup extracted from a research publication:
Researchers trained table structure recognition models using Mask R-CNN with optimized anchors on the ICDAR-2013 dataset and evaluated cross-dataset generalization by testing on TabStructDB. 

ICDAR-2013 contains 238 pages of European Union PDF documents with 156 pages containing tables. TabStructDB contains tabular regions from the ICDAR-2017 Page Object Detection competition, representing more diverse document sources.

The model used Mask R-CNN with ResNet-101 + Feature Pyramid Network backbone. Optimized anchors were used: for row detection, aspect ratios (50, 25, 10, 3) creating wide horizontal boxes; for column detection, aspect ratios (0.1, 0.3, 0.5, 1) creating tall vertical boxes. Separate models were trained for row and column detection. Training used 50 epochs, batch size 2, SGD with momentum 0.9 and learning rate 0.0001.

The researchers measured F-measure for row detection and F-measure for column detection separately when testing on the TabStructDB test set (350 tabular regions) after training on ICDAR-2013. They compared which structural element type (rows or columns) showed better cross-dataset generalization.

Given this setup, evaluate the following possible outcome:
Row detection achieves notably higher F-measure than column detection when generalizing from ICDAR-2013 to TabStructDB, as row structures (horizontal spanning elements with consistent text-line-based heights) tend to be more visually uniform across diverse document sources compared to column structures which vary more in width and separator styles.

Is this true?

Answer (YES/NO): NO